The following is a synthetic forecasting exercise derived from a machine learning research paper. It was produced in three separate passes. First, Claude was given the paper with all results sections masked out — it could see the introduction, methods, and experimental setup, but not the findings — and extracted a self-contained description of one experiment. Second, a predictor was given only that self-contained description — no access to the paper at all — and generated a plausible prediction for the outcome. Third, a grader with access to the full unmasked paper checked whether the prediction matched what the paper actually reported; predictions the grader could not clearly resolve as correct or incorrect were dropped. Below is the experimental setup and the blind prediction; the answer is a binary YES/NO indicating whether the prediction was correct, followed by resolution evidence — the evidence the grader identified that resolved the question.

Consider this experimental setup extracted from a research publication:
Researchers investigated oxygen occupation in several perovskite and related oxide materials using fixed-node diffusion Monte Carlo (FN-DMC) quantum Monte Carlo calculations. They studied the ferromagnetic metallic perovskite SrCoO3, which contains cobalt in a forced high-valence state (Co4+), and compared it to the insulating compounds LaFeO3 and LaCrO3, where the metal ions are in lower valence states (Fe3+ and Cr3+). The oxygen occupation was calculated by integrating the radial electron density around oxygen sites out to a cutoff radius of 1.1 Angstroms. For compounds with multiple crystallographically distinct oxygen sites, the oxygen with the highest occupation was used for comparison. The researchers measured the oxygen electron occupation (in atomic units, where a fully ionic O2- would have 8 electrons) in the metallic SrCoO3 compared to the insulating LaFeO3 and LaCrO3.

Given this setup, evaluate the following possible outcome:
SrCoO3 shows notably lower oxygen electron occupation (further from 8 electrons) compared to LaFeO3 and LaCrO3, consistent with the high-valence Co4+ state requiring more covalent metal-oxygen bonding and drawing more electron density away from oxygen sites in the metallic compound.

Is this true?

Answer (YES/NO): YES